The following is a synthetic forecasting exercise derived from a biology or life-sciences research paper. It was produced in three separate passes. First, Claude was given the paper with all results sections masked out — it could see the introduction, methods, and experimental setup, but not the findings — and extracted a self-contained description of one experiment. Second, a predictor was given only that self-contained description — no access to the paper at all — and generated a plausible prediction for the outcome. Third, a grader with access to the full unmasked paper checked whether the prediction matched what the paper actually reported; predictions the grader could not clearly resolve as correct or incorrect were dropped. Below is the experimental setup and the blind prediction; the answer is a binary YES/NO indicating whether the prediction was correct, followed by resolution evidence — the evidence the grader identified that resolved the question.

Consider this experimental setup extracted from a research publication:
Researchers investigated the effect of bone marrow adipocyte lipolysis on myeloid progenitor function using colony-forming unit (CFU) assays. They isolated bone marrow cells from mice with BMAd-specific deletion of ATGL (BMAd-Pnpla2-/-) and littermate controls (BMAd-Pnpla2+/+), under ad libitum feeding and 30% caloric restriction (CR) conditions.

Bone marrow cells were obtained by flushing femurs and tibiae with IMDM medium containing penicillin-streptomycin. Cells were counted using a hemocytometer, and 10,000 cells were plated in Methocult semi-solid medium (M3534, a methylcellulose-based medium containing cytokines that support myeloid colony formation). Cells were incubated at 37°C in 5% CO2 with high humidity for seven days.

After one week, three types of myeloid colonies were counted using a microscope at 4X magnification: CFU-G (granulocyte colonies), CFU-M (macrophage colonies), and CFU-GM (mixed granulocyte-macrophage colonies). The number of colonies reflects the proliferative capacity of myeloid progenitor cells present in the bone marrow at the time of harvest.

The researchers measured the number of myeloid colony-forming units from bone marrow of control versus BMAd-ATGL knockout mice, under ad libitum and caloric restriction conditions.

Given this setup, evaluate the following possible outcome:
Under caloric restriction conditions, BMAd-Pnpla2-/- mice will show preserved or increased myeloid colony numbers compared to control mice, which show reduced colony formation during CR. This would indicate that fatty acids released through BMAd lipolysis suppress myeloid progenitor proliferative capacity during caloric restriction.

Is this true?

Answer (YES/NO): NO